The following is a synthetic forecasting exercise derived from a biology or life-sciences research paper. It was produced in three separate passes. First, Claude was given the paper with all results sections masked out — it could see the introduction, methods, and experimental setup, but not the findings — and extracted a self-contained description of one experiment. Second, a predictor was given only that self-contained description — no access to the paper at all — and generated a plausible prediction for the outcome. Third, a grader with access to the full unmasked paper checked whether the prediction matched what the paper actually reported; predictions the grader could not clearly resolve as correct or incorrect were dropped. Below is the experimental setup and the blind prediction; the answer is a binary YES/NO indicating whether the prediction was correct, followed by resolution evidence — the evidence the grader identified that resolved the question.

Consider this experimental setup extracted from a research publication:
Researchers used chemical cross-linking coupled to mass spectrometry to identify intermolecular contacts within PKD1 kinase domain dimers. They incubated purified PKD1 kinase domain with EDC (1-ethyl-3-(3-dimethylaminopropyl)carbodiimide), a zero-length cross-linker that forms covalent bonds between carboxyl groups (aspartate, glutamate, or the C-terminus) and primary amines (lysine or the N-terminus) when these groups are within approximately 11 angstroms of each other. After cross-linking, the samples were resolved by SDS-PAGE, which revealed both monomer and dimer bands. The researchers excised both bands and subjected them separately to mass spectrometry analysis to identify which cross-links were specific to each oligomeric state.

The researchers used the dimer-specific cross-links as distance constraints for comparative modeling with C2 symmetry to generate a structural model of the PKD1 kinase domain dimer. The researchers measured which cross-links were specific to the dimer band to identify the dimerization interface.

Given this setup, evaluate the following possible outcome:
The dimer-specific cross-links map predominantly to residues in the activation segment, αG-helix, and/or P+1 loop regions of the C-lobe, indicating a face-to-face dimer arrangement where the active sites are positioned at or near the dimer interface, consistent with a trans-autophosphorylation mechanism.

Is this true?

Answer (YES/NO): NO